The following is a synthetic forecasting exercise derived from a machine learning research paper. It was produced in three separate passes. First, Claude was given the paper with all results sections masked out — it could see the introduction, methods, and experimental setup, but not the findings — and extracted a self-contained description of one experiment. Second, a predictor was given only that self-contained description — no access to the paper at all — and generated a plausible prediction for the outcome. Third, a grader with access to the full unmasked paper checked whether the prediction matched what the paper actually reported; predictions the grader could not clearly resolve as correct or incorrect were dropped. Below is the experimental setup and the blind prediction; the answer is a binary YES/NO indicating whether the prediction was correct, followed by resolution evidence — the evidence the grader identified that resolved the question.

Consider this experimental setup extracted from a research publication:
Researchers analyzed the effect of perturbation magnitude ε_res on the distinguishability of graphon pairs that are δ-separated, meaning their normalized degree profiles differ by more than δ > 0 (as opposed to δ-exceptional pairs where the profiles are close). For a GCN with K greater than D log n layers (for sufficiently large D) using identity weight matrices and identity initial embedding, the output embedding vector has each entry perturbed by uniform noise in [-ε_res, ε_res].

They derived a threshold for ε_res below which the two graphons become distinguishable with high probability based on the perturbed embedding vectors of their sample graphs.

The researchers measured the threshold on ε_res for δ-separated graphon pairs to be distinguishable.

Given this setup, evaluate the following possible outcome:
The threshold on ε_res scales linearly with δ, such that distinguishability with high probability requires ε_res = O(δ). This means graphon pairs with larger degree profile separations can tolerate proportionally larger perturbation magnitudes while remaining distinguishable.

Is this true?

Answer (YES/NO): NO